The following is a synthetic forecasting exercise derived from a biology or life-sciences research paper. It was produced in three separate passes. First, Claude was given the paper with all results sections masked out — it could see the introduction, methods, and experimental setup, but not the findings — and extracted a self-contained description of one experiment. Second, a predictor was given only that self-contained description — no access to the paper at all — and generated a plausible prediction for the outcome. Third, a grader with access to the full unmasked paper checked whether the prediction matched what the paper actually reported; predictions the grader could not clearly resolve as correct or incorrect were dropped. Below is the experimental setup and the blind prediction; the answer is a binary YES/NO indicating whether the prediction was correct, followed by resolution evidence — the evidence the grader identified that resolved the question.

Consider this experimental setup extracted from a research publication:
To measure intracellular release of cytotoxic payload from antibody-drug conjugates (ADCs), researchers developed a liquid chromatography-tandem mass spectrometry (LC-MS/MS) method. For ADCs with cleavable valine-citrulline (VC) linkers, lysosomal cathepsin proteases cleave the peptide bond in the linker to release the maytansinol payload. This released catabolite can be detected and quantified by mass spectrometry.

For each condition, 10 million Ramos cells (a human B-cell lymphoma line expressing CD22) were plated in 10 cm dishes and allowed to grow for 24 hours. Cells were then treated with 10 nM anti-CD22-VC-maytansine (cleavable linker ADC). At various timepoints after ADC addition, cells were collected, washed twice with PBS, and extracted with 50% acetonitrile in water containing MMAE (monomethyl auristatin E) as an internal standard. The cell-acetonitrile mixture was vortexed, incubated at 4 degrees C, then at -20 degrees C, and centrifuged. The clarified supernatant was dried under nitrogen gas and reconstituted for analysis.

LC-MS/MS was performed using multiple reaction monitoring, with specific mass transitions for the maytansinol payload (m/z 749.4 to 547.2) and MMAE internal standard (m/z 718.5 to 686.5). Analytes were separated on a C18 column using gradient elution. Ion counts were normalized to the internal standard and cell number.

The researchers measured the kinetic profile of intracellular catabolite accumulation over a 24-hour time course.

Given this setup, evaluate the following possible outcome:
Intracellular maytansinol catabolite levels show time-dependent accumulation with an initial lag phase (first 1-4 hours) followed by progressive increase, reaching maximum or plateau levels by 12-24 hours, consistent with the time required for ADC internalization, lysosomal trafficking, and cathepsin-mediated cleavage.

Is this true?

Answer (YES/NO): NO